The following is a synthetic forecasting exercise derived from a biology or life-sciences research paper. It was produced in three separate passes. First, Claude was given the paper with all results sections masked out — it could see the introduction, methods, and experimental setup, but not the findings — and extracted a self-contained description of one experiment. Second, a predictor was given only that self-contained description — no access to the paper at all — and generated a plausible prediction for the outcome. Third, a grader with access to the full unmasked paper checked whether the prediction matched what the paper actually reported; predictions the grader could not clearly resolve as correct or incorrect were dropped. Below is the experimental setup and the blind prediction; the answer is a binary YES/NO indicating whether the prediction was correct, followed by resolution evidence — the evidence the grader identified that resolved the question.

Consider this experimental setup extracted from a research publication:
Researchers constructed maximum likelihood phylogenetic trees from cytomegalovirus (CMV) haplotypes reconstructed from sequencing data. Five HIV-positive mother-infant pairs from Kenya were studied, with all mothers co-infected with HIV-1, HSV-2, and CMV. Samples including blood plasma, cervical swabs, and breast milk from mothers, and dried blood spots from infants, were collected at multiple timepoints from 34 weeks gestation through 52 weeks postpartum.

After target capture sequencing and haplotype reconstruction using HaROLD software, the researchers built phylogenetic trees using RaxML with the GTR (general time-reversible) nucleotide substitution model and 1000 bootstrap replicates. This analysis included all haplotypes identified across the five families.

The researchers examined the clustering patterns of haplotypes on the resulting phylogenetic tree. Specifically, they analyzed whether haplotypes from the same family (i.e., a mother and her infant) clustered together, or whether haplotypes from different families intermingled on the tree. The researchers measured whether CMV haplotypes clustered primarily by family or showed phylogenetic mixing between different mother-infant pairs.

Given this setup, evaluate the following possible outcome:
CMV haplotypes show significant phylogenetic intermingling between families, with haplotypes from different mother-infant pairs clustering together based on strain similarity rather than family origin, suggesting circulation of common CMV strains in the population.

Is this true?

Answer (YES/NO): NO